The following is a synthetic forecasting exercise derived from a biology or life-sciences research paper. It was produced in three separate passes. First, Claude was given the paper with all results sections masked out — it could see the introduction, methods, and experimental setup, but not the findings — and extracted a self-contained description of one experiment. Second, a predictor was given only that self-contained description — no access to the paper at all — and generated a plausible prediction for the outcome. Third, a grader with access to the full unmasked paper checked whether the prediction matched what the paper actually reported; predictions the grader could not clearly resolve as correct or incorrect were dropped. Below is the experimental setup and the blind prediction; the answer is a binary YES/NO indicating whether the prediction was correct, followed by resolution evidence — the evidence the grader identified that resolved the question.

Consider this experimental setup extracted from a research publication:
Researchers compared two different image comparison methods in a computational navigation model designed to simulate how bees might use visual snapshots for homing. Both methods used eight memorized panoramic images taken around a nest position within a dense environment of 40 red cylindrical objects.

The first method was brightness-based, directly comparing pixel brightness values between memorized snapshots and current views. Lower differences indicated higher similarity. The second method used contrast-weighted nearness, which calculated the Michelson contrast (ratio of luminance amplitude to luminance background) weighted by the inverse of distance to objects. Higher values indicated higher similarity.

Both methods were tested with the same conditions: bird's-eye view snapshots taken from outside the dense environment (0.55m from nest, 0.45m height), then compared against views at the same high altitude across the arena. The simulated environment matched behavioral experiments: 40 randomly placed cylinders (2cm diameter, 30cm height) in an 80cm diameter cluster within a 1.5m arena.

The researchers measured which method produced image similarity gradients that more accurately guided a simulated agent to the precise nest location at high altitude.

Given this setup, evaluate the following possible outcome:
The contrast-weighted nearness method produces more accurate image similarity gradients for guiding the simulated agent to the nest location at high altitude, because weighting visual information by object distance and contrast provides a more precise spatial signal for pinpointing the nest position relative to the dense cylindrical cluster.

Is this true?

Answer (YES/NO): NO